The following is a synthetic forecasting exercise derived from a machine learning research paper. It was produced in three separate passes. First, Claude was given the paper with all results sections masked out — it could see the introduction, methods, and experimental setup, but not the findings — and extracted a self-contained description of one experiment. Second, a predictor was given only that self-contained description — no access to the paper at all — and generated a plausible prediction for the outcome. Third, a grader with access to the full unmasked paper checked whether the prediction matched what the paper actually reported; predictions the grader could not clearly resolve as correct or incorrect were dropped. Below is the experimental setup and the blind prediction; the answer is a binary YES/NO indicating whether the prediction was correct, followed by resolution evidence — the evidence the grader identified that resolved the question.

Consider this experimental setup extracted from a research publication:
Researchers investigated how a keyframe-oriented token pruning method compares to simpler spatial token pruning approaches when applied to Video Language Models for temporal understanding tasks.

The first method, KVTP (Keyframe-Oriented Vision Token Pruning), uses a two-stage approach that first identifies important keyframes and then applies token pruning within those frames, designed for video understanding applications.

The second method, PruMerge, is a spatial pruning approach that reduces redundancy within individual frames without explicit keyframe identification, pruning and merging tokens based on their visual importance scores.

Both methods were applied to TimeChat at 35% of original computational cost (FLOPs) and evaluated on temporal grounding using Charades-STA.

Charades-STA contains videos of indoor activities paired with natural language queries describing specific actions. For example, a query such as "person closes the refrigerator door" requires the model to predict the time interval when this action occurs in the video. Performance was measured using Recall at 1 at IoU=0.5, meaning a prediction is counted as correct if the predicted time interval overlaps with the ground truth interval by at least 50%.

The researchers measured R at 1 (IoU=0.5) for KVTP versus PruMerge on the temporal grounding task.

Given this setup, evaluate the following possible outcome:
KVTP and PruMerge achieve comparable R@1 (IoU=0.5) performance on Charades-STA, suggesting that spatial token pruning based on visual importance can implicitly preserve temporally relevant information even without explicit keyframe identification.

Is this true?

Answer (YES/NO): NO